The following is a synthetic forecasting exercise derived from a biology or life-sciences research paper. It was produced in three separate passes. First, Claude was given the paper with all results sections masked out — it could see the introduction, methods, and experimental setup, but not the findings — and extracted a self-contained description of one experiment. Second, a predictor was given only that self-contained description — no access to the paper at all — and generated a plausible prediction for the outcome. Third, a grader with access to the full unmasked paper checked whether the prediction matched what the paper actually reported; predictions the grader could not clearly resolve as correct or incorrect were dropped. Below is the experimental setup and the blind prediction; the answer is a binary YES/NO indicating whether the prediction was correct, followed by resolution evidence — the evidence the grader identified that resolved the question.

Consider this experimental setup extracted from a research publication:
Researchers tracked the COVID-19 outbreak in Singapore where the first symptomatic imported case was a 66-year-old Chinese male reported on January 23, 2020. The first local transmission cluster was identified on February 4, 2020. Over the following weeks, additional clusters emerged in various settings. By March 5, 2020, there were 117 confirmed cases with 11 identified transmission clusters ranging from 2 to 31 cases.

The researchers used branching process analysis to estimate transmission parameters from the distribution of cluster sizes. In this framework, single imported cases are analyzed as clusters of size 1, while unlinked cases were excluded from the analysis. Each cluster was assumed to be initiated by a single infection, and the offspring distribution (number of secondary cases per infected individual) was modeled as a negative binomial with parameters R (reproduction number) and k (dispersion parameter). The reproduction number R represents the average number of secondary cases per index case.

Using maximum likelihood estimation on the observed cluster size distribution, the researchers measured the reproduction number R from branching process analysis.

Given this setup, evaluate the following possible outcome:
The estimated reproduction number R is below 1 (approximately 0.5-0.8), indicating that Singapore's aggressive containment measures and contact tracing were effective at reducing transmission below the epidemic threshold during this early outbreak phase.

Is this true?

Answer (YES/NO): YES